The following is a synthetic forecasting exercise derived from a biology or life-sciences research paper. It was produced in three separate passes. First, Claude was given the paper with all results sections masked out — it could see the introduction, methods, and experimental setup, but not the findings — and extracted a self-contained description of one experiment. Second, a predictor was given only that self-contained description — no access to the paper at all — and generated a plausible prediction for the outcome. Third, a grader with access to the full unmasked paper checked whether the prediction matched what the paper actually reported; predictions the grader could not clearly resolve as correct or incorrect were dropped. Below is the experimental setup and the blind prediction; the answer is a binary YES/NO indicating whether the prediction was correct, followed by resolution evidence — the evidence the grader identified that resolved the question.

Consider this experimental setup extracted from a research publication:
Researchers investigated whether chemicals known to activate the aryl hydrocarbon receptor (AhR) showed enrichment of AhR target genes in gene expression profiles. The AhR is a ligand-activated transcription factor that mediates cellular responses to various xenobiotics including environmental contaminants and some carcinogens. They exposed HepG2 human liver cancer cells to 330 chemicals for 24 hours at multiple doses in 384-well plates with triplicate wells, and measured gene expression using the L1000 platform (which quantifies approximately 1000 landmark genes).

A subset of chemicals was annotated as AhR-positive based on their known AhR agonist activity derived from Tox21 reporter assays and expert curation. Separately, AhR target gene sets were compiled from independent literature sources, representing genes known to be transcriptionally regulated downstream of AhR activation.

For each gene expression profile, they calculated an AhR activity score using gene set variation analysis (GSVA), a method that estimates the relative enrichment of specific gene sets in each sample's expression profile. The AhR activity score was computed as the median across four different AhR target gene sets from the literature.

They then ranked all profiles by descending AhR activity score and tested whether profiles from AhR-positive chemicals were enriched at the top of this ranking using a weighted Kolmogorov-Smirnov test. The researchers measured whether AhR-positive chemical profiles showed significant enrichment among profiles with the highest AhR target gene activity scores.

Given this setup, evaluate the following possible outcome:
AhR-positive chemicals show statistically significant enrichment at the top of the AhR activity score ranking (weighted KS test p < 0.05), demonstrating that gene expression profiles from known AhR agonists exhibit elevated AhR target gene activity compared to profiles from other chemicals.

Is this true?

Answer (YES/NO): YES